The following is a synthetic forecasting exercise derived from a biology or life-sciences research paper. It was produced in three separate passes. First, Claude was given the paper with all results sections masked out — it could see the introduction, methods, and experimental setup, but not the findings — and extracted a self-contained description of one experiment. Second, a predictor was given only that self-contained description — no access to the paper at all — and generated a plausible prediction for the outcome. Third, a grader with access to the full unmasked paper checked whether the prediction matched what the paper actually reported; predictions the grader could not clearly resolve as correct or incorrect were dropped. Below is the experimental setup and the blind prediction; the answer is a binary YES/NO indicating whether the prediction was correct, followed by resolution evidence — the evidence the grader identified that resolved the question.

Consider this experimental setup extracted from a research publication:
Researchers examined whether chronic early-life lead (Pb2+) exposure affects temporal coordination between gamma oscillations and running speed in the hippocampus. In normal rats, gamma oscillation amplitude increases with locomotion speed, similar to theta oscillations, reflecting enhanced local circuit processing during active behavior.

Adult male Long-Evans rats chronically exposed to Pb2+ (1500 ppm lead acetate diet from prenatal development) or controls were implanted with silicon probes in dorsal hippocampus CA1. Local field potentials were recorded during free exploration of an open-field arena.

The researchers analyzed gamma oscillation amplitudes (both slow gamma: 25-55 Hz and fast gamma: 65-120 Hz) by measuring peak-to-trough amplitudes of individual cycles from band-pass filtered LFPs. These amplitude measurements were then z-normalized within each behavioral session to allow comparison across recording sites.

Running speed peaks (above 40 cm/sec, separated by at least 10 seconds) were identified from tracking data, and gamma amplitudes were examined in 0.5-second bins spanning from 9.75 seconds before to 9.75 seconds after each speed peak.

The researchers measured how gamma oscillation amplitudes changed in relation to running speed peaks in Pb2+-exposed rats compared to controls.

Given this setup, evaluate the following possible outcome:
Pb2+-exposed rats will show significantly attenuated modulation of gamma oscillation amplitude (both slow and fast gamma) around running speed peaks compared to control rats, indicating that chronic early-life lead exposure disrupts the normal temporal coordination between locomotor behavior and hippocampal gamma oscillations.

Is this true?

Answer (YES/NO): NO